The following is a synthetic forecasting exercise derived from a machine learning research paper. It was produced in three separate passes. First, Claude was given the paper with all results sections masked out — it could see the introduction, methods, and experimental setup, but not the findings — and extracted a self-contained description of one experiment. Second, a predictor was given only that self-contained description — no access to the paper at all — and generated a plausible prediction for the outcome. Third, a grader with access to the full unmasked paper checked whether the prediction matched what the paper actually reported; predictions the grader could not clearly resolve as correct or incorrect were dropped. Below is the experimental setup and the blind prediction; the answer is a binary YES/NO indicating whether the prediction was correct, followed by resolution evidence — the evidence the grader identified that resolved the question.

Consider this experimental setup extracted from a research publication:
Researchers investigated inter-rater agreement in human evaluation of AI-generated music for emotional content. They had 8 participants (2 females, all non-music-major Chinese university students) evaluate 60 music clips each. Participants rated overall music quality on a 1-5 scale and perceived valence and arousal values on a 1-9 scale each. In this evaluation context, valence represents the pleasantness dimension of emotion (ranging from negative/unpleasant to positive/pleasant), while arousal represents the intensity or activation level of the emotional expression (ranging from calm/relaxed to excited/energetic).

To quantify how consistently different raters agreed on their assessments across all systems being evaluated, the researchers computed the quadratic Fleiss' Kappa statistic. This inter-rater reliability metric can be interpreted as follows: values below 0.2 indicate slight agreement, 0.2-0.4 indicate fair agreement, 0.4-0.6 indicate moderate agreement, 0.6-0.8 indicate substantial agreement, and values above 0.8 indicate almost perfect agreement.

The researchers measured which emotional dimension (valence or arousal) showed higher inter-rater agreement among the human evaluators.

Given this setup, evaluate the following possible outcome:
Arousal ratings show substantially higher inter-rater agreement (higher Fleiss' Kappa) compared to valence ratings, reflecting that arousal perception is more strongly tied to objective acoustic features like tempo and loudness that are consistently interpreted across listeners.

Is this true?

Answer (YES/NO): YES